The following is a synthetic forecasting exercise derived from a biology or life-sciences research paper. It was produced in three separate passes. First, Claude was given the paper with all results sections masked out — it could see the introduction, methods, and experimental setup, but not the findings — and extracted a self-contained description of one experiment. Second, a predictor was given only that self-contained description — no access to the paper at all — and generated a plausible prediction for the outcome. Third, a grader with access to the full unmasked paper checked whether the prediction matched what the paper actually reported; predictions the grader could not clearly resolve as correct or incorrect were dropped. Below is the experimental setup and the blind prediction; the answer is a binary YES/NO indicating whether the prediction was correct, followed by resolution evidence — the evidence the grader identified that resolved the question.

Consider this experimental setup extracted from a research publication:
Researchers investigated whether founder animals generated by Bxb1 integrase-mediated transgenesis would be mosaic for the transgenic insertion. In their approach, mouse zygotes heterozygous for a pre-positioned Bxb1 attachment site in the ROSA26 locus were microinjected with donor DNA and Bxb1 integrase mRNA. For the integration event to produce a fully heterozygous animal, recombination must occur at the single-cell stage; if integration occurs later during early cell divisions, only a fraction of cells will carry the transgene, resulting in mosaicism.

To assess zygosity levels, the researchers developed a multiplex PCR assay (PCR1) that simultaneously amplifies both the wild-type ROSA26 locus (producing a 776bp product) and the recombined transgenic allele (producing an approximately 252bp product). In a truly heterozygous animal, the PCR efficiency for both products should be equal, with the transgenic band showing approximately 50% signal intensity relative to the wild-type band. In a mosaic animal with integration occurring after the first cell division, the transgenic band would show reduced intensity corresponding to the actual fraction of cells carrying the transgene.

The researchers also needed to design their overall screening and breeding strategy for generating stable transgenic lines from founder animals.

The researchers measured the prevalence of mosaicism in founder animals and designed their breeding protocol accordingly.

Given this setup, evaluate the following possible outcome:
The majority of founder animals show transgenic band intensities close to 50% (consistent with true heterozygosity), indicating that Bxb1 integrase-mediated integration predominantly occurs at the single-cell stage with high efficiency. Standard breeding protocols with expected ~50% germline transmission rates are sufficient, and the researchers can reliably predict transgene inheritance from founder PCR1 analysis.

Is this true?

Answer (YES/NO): NO